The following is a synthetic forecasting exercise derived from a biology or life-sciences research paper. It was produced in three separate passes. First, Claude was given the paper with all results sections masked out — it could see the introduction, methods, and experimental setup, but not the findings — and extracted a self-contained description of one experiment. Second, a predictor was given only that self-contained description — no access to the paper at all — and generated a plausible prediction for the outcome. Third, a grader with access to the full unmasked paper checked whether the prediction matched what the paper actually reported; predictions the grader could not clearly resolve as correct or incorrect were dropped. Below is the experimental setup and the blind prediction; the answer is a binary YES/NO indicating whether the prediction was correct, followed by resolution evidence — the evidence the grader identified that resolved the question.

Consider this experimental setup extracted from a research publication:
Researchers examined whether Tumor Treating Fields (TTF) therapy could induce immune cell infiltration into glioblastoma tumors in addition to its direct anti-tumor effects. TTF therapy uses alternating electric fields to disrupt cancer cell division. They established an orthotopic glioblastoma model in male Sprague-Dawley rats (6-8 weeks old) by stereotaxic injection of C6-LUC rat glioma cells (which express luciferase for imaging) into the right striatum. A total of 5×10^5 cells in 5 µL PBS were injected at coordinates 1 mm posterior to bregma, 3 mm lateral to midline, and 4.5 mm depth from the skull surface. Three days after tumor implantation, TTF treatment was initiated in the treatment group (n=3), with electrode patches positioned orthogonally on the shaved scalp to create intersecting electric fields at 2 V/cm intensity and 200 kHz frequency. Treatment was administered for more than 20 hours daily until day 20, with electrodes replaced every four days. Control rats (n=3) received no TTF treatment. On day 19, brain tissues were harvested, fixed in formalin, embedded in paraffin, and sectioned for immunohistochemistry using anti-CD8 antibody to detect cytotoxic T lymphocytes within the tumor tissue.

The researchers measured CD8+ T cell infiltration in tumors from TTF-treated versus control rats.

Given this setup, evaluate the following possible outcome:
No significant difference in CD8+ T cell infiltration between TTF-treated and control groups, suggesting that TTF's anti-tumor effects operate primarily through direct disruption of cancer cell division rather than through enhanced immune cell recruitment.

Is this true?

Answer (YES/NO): NO